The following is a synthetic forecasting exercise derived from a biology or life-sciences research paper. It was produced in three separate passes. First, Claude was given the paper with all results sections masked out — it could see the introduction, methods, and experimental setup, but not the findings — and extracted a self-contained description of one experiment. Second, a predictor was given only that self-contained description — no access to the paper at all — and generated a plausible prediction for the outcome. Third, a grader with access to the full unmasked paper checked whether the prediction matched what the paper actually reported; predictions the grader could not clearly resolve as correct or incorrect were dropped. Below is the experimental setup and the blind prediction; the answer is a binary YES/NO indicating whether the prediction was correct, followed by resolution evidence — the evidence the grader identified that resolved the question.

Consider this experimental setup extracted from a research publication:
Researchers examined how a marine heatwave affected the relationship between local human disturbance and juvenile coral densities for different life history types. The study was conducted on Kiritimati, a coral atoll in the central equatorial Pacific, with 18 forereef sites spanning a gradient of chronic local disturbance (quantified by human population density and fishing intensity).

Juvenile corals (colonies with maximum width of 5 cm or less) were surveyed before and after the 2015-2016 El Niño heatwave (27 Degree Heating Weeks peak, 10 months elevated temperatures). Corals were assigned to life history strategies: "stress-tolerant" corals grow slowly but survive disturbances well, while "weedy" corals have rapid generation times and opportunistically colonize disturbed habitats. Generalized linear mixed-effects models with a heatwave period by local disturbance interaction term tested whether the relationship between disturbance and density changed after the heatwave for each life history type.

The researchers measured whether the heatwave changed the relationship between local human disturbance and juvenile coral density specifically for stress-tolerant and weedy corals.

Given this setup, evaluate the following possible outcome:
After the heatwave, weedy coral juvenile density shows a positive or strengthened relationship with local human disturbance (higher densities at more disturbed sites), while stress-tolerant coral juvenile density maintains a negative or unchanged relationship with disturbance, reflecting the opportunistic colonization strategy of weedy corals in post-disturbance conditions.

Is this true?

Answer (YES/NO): NO